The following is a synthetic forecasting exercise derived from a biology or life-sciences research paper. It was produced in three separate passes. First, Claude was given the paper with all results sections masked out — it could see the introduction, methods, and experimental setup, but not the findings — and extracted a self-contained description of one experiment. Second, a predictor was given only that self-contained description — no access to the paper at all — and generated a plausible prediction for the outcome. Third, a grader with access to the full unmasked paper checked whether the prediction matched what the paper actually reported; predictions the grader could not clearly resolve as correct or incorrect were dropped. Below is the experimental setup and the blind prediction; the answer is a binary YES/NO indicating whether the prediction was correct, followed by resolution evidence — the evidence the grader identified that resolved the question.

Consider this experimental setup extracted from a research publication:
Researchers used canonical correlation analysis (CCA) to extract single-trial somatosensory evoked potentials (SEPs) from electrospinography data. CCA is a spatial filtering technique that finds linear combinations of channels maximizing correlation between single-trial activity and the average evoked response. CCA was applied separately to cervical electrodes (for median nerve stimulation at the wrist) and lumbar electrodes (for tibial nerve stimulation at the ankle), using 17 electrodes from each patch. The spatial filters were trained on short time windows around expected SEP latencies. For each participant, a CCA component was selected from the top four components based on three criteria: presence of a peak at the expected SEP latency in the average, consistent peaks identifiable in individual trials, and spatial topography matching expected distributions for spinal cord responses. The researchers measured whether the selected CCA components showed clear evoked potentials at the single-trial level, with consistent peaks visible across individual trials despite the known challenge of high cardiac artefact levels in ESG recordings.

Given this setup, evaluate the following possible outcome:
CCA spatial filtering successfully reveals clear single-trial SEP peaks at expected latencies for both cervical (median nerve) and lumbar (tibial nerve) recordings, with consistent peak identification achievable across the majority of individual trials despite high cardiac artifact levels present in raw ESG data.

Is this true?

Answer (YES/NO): YES